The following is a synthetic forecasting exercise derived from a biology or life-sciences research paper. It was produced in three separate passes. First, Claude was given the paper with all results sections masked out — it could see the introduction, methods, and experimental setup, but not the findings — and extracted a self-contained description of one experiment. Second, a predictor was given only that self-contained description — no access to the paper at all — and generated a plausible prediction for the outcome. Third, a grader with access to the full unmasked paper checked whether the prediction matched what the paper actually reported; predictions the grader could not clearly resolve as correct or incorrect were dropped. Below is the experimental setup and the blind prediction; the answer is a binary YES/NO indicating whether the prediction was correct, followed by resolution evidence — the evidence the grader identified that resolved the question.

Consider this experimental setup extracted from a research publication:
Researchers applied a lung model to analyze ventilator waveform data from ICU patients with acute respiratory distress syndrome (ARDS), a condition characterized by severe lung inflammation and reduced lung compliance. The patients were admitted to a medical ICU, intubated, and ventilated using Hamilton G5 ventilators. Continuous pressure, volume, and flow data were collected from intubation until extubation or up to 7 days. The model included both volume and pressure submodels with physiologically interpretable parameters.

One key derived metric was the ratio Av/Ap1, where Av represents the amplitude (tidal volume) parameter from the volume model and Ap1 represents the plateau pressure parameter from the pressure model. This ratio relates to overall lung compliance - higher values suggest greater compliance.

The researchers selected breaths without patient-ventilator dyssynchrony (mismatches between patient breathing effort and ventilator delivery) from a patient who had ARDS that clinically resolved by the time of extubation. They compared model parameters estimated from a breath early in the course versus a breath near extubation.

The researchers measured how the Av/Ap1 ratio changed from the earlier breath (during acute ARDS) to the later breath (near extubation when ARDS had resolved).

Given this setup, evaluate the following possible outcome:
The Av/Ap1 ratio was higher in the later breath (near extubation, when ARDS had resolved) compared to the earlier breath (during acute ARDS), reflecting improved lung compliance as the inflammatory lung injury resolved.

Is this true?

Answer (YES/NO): YES